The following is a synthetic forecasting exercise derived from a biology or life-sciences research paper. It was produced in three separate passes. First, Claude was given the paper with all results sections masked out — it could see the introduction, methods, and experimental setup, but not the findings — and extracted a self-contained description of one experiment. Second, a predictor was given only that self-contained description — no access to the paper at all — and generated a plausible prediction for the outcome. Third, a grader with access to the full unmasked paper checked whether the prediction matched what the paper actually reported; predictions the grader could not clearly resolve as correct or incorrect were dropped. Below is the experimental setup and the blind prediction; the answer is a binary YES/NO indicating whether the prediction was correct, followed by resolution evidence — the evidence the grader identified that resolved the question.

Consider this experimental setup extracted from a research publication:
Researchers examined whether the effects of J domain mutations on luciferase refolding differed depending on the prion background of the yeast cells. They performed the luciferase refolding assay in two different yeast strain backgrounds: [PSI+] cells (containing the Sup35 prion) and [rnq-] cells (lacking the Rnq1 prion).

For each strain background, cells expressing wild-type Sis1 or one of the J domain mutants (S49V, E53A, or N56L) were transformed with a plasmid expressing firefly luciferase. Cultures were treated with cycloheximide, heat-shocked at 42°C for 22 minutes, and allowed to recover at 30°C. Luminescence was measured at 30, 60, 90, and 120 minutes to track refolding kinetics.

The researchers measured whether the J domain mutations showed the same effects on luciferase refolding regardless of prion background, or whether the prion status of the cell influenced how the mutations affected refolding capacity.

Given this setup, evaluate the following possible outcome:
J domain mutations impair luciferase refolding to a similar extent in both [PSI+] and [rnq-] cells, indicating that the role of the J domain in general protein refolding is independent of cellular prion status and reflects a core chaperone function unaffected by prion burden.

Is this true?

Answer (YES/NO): NO